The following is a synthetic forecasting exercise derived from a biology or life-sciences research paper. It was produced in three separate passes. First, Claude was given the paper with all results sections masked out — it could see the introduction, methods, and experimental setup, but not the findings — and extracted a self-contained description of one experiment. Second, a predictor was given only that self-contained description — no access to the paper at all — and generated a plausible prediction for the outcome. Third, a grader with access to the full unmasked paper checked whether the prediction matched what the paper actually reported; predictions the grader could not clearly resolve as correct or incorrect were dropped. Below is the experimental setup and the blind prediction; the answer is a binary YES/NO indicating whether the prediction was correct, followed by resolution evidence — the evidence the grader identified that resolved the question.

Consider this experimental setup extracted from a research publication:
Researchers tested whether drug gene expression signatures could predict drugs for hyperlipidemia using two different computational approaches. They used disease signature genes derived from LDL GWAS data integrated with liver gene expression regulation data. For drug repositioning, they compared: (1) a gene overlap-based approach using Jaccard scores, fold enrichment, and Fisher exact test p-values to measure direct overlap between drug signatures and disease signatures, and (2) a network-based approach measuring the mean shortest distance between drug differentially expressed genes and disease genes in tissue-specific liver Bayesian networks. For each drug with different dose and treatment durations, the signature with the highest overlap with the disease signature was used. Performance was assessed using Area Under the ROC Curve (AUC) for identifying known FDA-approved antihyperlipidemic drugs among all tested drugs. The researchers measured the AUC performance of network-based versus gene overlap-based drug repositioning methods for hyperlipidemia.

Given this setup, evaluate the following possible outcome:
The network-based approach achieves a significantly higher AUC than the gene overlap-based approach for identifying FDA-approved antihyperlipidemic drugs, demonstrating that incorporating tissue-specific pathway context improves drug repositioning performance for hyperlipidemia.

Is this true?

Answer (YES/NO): NO